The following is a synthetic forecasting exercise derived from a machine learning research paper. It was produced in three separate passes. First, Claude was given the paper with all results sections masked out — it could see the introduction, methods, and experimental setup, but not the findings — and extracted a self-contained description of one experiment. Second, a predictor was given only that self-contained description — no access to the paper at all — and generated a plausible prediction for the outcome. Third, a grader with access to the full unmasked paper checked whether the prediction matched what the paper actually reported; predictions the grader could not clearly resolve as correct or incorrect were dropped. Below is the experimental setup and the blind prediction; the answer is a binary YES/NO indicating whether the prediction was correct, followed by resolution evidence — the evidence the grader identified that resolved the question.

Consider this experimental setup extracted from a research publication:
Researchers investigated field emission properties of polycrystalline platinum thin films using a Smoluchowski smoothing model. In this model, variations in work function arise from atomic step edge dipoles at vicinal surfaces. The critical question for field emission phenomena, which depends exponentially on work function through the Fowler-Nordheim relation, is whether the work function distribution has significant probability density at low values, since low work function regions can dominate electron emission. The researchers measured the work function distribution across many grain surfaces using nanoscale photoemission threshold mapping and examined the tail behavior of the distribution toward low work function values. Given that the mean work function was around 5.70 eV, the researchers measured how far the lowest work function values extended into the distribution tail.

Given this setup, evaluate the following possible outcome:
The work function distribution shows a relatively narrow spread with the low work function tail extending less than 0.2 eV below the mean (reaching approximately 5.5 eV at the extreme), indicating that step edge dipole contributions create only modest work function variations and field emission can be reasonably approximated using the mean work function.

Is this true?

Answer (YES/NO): NO